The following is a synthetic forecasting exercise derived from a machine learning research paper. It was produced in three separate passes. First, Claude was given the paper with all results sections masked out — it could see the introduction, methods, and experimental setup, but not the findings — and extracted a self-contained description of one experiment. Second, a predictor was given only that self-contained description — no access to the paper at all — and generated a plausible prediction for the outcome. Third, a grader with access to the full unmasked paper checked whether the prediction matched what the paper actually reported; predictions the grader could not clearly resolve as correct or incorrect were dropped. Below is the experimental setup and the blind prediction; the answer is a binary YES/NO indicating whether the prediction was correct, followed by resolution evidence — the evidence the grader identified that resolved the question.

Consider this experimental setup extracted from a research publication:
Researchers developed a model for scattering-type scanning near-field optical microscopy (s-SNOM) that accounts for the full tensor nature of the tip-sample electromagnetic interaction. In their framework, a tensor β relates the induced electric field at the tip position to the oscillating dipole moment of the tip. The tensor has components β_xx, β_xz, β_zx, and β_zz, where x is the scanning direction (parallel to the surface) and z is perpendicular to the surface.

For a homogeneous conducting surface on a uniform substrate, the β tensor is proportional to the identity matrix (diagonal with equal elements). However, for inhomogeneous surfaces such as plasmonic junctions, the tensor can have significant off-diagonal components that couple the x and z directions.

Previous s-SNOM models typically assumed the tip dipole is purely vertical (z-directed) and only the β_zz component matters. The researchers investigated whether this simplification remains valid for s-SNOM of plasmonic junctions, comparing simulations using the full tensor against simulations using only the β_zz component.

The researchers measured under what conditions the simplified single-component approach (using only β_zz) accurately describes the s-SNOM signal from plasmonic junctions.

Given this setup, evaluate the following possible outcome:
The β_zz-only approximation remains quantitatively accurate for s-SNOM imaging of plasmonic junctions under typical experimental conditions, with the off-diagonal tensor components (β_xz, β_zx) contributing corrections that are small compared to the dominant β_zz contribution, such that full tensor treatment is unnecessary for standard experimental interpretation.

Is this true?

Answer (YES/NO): NO